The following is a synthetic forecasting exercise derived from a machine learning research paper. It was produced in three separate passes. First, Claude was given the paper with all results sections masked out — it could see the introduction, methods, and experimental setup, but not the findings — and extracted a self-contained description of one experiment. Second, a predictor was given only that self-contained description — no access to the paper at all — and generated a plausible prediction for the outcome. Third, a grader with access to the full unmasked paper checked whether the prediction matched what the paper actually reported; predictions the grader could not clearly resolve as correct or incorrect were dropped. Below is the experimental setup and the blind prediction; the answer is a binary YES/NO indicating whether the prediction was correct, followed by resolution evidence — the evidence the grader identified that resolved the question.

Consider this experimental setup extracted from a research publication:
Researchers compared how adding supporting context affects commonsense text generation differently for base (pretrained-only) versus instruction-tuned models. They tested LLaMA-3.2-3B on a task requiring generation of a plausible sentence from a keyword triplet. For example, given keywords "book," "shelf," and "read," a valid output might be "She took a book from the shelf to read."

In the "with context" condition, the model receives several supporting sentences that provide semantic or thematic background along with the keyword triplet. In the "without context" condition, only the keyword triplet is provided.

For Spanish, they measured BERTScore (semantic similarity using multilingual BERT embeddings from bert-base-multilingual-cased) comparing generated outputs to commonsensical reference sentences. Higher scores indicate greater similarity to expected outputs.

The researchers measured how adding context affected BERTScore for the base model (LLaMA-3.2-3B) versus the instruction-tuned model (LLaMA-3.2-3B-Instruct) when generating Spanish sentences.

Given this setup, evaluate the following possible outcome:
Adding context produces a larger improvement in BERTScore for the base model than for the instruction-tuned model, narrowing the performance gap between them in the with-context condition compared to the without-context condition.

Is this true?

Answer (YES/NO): NO